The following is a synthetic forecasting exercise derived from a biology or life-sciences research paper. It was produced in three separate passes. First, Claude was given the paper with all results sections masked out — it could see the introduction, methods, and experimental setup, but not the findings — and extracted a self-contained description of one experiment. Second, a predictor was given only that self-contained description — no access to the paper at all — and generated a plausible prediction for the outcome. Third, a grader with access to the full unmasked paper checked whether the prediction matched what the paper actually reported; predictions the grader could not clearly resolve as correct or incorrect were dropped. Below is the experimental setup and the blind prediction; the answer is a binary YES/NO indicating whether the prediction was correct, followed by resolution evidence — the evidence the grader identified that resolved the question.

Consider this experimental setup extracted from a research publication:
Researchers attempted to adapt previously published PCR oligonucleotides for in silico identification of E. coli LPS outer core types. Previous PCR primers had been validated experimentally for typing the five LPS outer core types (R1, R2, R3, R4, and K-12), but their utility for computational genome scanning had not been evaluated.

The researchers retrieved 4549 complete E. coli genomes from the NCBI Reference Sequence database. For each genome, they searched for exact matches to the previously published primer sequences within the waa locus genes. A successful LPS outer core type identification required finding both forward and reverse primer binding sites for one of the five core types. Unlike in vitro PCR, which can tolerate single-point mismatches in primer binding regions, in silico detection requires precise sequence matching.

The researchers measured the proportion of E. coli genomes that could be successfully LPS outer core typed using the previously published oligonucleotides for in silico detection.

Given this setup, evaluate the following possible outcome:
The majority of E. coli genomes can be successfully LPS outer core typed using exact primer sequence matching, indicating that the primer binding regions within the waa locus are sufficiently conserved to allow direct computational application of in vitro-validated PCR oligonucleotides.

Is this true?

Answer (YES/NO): NO